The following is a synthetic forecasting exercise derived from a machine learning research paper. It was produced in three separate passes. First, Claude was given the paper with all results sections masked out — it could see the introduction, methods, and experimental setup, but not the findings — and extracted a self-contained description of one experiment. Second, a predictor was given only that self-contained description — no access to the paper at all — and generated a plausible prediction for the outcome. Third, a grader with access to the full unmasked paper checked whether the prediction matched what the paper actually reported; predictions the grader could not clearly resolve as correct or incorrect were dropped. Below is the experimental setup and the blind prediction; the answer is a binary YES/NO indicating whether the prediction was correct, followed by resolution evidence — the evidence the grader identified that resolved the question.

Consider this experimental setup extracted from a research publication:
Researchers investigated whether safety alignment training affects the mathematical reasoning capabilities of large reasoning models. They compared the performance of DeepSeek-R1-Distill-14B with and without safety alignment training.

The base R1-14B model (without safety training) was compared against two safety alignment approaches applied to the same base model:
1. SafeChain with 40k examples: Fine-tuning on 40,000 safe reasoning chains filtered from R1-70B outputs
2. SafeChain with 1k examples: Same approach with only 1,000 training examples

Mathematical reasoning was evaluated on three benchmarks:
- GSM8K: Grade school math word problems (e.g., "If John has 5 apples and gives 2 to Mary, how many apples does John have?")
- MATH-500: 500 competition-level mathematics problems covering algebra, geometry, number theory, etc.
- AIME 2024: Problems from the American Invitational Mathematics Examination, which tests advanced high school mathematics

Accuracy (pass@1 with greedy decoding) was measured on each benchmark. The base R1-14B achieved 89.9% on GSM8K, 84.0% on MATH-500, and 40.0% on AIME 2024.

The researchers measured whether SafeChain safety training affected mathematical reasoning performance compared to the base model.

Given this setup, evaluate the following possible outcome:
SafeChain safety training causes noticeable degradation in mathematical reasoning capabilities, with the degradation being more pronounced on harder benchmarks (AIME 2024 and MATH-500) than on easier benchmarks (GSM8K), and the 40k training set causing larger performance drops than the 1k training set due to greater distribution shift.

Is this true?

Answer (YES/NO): NO